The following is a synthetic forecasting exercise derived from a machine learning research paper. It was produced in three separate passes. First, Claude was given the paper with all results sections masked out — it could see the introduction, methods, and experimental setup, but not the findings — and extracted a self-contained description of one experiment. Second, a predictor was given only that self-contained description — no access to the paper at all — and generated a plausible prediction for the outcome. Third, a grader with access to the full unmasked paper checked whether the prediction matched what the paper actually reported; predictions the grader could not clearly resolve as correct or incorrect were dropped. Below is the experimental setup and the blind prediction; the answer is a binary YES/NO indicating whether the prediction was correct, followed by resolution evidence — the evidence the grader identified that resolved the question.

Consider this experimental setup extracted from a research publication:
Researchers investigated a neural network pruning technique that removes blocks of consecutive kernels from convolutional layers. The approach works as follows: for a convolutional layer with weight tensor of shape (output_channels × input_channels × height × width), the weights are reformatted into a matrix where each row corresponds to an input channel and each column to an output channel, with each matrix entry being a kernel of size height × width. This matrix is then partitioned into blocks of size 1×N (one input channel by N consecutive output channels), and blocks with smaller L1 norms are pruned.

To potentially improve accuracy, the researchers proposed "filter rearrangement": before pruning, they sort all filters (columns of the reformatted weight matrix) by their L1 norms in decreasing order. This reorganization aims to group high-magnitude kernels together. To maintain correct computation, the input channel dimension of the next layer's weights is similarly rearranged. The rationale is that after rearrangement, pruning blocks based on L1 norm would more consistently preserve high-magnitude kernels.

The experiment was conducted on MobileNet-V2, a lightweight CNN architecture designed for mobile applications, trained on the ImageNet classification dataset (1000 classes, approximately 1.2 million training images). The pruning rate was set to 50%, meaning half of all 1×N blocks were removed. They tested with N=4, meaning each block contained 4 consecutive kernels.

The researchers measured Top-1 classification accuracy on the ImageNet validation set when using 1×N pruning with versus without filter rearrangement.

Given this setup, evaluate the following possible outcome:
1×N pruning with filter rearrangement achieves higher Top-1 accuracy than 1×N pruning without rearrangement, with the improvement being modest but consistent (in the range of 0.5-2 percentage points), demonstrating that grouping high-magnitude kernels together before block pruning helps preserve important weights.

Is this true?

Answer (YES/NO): NO